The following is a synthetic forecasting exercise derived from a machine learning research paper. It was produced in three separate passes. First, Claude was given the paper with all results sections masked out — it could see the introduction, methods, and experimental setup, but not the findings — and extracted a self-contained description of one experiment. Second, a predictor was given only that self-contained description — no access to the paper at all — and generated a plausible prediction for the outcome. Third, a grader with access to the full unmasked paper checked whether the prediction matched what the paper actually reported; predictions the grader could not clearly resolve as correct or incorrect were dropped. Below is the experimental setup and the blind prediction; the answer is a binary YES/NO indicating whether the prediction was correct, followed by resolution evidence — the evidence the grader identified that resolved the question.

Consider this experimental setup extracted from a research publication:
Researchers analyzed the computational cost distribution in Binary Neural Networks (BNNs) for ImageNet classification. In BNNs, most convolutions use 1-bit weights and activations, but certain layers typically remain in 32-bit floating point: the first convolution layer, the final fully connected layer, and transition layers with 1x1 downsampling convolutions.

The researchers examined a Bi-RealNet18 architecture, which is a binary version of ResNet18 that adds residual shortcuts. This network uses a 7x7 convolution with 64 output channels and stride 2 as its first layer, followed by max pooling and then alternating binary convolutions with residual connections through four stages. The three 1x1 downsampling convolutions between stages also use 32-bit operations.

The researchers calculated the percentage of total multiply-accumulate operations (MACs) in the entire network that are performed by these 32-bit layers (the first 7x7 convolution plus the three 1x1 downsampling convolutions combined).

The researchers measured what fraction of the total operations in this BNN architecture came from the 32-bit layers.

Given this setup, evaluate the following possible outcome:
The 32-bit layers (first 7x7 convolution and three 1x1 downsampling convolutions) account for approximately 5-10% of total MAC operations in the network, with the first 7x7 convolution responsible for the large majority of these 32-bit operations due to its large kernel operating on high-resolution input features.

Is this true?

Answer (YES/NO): NO